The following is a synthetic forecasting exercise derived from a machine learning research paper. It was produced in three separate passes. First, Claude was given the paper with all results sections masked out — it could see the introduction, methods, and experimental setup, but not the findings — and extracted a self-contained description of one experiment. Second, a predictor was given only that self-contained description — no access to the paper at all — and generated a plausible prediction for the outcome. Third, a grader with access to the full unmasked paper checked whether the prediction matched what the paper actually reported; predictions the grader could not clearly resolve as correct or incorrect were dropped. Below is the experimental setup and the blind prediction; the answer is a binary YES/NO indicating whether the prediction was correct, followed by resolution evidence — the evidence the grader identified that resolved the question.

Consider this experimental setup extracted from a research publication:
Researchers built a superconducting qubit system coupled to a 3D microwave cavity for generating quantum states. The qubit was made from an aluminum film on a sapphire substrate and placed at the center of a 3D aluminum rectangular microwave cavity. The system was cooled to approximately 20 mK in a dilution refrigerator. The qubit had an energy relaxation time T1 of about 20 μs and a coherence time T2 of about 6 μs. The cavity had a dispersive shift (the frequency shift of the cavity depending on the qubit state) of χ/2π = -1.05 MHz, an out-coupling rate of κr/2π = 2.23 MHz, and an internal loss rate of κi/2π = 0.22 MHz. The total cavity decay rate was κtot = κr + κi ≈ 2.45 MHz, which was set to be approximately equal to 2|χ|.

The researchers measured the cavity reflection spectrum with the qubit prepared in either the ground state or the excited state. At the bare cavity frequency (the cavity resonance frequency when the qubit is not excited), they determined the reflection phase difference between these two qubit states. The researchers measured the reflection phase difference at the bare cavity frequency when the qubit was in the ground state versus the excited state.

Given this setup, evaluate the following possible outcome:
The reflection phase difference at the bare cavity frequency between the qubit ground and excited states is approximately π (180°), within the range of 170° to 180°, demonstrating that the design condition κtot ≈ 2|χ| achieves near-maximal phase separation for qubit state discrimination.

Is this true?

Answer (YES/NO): YES